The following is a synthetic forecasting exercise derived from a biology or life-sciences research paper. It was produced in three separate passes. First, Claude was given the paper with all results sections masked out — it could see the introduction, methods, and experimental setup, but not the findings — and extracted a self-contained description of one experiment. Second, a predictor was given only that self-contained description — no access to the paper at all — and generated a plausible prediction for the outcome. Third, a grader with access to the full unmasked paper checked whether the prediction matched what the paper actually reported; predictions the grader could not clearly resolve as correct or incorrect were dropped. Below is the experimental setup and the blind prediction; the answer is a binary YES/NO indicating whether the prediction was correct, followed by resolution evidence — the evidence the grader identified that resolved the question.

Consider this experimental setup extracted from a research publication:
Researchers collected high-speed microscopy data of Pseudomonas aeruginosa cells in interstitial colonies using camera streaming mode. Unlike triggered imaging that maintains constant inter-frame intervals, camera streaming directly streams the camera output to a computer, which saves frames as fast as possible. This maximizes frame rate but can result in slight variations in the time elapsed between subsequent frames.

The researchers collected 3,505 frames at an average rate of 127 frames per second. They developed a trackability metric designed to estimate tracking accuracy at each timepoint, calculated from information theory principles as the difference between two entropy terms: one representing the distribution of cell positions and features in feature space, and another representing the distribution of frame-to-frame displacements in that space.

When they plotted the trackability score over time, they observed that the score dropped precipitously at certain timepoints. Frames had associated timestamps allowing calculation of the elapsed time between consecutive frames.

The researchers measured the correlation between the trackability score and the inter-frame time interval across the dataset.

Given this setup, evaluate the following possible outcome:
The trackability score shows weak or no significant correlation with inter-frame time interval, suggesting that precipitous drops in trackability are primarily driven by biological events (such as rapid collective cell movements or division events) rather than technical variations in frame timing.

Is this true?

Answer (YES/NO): NO